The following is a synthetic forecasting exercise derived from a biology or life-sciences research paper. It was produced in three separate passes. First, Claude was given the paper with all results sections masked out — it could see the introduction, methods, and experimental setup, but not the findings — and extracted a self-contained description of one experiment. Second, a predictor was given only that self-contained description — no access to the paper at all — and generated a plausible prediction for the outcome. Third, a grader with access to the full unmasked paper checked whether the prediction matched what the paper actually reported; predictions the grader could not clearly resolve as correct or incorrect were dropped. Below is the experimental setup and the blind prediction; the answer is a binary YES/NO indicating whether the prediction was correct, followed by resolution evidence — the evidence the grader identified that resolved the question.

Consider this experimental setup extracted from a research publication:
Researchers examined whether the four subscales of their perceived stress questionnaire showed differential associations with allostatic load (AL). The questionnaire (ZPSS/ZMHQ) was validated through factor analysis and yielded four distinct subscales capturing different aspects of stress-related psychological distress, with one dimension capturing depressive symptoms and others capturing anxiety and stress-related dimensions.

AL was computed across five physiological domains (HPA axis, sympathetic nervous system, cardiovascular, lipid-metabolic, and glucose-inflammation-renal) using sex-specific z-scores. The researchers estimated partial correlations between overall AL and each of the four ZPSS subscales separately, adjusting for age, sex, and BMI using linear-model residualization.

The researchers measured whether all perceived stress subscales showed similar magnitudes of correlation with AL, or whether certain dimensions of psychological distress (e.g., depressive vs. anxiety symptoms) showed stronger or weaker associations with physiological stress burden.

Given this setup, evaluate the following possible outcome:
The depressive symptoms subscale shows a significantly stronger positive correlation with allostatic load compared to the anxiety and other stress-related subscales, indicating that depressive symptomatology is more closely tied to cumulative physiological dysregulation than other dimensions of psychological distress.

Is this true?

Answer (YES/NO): NO